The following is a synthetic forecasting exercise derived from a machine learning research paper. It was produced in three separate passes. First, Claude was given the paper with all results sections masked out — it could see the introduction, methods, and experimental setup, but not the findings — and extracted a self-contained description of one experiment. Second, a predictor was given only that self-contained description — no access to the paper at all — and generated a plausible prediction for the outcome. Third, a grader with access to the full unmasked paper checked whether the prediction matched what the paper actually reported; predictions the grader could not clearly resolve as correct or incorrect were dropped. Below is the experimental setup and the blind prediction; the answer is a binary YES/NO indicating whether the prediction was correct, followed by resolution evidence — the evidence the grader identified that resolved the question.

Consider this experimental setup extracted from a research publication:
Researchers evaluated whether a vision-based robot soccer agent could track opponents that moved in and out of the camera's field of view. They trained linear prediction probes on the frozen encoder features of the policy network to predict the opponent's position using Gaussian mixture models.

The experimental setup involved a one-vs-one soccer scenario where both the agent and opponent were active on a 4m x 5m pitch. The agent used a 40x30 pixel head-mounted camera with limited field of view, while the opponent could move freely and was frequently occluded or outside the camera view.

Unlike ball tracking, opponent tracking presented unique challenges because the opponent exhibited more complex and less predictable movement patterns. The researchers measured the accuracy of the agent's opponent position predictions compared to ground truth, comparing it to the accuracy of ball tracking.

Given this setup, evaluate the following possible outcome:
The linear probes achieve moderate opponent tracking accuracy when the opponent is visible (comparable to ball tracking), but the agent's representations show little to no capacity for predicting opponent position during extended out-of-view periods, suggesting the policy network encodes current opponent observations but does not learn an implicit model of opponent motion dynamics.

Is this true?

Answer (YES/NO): NO